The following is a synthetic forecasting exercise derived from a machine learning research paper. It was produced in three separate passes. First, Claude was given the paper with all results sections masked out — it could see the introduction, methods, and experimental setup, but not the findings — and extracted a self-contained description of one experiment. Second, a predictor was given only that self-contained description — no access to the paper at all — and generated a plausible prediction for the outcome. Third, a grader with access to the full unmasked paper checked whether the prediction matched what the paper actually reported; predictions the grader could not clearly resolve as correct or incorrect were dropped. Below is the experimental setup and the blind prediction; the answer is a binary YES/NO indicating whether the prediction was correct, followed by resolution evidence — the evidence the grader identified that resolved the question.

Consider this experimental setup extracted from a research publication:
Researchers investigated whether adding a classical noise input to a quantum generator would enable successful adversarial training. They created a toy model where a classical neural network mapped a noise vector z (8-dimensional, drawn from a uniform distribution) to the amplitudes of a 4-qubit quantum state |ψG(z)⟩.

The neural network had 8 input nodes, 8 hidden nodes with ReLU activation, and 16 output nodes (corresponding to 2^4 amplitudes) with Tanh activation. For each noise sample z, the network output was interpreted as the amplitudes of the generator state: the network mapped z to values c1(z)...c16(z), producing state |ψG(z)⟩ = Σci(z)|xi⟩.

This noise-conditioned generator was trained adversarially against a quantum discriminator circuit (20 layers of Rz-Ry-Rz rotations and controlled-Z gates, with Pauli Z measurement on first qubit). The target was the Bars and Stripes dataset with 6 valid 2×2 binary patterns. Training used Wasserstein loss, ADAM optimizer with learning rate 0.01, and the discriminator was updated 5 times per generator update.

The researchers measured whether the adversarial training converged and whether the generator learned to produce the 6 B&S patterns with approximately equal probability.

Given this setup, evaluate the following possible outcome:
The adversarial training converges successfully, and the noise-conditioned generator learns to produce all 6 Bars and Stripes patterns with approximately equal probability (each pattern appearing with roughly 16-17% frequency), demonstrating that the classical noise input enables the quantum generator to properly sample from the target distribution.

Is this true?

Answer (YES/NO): YES